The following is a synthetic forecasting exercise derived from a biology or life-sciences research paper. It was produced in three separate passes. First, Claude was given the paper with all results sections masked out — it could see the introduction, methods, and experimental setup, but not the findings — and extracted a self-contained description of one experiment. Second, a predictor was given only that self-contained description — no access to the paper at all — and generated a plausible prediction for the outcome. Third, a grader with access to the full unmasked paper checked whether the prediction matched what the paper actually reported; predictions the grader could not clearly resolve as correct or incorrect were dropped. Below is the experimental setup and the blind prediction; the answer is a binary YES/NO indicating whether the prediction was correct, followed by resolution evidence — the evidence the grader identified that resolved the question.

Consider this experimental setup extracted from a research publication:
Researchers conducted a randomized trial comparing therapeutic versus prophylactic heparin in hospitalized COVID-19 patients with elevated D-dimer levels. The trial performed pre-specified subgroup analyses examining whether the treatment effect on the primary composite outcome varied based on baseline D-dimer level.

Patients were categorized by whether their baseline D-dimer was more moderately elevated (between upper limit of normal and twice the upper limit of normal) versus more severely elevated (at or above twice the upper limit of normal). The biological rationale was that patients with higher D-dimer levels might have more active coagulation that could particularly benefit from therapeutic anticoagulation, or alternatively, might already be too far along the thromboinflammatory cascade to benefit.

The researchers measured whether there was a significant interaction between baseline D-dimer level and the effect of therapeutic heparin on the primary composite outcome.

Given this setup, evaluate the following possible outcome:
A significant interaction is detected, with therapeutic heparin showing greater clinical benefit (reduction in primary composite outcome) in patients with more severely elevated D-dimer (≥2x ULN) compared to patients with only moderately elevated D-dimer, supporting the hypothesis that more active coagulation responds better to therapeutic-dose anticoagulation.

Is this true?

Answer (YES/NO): NO